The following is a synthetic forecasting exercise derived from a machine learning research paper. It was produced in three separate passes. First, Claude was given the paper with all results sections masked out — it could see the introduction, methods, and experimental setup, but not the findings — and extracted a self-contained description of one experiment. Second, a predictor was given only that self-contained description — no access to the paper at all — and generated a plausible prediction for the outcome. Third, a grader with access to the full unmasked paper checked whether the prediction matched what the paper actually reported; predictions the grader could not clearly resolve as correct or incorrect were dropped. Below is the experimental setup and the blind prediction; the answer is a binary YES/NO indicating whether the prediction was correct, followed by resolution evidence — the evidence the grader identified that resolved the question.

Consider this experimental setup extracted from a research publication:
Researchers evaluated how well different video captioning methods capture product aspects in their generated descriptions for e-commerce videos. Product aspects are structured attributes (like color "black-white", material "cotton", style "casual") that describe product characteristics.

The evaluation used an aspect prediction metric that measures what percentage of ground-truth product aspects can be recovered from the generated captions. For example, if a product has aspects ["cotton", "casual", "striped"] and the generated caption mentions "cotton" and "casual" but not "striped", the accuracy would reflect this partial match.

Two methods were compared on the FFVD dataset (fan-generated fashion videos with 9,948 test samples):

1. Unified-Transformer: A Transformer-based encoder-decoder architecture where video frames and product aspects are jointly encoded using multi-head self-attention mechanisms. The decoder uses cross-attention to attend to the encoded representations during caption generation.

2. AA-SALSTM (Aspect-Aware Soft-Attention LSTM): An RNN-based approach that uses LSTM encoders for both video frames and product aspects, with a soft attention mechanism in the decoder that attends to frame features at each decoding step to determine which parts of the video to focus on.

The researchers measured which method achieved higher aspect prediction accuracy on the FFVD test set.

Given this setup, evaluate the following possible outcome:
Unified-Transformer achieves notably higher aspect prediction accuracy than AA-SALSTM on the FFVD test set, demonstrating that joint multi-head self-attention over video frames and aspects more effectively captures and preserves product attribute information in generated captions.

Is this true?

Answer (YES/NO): NO